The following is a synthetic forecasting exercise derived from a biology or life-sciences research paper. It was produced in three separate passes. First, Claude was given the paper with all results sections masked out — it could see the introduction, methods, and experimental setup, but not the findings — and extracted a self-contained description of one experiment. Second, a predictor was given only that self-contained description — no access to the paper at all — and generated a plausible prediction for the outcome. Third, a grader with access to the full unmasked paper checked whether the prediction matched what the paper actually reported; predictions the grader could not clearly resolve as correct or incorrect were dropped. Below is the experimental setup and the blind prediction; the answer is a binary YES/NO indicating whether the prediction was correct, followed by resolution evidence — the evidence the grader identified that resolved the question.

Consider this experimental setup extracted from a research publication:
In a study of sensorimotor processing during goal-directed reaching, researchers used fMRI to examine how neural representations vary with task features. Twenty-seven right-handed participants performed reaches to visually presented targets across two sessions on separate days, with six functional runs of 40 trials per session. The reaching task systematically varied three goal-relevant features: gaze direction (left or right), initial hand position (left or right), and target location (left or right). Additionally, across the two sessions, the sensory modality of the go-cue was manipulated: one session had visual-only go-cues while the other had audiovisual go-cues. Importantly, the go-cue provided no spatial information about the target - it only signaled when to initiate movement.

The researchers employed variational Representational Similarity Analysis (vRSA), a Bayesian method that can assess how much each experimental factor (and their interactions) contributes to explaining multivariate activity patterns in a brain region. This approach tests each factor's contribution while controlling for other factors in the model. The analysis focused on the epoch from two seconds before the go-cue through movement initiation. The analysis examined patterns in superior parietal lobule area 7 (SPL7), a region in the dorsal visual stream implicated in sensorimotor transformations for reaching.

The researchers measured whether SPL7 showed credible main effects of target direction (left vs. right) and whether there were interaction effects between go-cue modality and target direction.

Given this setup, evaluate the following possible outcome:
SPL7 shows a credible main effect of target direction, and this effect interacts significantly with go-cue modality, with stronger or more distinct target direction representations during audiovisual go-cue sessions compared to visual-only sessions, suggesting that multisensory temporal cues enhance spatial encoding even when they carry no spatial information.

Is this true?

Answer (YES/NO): NO